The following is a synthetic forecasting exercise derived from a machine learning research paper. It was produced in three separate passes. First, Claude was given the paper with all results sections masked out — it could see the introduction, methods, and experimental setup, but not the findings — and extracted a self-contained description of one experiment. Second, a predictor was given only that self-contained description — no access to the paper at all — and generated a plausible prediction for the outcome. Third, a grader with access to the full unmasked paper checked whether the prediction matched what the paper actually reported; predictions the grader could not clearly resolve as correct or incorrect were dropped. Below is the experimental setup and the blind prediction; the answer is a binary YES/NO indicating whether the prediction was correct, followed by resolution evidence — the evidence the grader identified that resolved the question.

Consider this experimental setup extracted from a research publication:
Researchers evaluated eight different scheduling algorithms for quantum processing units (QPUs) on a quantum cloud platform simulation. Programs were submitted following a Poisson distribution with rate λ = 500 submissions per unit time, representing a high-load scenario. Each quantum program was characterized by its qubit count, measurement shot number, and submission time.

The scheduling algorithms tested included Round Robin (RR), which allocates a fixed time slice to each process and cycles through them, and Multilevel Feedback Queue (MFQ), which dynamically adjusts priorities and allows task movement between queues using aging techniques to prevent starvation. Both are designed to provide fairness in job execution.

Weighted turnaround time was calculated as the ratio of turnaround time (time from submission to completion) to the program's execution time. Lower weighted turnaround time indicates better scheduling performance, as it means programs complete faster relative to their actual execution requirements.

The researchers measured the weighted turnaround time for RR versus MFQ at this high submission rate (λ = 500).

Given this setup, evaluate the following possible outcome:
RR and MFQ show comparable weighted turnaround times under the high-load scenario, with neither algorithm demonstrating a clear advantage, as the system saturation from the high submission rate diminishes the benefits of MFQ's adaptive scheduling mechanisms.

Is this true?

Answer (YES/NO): NO